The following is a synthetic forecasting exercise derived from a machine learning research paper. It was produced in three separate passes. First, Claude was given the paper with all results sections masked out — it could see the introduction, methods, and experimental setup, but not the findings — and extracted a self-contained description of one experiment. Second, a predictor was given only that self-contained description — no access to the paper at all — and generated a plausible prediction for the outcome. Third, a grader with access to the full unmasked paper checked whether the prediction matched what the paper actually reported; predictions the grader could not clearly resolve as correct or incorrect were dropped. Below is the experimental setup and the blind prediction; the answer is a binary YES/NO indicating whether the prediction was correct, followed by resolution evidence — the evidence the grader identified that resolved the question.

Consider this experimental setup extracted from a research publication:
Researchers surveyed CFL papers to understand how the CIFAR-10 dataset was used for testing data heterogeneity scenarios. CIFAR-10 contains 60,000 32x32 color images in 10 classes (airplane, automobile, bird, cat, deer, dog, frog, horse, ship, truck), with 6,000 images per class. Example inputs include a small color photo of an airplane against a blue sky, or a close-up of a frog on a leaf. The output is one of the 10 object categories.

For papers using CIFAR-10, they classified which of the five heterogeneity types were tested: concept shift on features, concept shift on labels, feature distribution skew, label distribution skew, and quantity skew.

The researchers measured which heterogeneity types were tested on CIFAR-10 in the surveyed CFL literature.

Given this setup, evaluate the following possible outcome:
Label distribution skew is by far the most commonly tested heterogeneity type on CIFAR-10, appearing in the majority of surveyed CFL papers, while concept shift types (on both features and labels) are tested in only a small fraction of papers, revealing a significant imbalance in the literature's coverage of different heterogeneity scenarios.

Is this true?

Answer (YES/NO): NO